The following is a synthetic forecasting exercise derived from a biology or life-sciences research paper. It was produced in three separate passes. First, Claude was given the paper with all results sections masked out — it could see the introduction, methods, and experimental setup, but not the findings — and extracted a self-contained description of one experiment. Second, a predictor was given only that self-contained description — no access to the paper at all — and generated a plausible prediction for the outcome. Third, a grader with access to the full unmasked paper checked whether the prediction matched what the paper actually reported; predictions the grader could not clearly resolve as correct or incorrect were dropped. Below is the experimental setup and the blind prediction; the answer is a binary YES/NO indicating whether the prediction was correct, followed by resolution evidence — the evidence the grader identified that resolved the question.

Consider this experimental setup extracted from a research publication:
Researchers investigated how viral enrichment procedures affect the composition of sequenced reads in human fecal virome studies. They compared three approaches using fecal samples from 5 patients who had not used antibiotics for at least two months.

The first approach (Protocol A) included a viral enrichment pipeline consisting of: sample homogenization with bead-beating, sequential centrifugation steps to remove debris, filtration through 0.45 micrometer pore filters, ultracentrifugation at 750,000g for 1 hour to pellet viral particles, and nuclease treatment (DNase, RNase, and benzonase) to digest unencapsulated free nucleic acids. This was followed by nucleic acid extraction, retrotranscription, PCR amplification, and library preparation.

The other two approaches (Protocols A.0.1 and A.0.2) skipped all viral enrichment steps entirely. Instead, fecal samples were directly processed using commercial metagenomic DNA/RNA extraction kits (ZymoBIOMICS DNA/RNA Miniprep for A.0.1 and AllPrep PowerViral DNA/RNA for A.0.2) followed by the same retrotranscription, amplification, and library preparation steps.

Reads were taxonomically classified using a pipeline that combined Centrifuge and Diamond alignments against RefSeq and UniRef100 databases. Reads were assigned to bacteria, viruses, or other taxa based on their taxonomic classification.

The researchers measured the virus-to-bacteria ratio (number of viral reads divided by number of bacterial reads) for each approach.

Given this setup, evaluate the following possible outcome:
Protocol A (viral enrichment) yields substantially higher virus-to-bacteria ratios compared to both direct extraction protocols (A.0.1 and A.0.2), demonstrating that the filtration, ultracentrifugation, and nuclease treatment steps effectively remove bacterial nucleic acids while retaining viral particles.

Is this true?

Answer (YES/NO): YES